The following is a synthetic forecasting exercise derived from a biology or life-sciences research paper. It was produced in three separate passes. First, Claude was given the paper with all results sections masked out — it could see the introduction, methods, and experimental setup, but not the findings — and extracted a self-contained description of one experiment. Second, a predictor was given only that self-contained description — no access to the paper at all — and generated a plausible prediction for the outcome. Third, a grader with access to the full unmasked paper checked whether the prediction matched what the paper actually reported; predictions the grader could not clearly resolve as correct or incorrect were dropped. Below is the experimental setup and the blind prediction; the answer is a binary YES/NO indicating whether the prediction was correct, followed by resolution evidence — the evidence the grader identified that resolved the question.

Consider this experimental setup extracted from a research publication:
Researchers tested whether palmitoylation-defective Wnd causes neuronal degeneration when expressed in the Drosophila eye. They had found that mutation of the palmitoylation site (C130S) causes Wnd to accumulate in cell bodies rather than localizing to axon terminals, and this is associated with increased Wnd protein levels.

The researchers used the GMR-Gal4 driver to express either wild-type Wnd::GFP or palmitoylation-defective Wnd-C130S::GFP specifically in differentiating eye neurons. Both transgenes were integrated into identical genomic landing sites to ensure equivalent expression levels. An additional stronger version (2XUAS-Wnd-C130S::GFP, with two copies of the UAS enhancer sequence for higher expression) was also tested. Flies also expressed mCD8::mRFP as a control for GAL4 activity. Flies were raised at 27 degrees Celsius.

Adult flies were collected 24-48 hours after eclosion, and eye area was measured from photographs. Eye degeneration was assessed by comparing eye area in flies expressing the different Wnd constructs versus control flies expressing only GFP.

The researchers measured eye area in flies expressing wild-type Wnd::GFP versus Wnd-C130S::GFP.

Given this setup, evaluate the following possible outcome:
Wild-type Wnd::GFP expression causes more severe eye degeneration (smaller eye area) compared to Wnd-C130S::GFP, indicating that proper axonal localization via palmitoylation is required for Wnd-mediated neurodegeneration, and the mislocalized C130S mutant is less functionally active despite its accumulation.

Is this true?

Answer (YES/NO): NO